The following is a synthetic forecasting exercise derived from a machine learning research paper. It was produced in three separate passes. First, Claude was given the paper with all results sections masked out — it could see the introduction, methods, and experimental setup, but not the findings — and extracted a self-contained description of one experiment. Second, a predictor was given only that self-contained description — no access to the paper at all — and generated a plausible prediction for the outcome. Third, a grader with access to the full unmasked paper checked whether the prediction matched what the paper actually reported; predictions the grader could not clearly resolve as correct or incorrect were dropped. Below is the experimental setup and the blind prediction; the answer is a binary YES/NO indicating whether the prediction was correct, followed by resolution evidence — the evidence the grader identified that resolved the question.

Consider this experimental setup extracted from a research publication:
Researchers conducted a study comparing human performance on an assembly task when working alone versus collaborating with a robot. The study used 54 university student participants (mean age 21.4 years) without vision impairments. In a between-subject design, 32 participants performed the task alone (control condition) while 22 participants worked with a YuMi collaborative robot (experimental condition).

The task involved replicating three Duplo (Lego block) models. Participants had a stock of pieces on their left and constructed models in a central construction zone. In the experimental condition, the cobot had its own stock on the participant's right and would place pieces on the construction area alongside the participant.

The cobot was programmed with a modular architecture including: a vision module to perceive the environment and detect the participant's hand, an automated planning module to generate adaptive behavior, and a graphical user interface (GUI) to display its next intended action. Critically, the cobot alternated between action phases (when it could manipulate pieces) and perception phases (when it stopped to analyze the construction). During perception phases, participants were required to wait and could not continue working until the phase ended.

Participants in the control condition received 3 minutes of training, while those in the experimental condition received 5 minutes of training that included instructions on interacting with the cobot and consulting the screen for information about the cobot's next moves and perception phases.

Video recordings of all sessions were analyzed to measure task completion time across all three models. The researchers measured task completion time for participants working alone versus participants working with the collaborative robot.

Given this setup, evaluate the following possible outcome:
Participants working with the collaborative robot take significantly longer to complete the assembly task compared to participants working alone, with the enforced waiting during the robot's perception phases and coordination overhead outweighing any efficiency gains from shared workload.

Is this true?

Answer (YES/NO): YES